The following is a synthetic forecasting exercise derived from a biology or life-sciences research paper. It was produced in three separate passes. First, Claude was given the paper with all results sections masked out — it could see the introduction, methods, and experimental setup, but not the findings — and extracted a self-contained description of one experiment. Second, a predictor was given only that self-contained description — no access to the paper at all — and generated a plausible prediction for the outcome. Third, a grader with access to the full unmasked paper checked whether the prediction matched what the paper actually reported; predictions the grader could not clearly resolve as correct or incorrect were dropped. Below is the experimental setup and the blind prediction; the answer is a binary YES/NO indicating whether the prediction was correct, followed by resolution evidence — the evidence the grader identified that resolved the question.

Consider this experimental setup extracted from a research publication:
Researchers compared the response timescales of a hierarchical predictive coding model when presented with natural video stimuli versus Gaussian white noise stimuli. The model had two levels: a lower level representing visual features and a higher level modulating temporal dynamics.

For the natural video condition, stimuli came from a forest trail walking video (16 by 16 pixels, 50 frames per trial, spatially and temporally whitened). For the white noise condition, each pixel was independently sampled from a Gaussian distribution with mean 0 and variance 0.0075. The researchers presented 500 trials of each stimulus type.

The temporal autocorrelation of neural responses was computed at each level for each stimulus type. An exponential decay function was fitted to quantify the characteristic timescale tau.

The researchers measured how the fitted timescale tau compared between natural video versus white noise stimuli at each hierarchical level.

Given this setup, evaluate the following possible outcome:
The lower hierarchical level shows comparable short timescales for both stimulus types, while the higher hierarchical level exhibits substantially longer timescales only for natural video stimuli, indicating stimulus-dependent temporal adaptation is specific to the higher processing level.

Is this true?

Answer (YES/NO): NO